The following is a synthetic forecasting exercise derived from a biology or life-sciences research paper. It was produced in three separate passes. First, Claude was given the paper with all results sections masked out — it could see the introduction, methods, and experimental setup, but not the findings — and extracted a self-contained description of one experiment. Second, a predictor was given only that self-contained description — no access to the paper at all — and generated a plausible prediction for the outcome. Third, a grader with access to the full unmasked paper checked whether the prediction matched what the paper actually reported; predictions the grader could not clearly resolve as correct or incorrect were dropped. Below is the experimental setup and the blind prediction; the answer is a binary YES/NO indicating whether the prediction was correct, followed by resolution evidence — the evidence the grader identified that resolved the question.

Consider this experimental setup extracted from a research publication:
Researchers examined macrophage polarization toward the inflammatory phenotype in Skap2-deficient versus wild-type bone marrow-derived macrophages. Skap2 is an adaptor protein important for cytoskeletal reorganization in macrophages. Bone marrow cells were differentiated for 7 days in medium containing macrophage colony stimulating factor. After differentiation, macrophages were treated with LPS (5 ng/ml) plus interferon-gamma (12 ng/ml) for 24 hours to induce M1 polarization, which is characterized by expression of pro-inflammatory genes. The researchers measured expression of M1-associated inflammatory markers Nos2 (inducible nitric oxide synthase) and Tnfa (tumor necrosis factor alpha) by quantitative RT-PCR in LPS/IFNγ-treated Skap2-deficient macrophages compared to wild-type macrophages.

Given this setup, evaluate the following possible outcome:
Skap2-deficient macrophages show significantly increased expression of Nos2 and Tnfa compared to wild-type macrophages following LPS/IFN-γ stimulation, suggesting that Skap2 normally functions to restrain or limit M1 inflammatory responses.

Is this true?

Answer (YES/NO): YES